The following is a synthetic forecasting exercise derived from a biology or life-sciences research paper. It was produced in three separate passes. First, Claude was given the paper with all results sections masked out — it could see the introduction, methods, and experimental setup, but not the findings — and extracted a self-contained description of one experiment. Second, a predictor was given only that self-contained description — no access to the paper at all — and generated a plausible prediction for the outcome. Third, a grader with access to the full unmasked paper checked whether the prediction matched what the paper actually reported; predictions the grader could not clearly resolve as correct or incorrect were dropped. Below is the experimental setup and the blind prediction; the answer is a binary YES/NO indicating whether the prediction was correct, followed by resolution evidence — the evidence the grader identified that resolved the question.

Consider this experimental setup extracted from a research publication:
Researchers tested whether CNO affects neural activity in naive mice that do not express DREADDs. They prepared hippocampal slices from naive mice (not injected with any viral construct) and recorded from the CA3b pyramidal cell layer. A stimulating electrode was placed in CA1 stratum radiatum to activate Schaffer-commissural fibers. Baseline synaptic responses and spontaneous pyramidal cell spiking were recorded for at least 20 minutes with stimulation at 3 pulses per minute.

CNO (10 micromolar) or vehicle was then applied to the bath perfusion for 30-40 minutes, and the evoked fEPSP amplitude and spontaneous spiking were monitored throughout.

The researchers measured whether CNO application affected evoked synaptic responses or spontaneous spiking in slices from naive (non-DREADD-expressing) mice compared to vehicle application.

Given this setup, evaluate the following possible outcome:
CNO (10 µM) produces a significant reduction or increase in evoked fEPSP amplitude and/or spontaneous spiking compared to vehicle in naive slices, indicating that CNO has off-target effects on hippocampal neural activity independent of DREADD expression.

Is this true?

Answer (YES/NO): NO